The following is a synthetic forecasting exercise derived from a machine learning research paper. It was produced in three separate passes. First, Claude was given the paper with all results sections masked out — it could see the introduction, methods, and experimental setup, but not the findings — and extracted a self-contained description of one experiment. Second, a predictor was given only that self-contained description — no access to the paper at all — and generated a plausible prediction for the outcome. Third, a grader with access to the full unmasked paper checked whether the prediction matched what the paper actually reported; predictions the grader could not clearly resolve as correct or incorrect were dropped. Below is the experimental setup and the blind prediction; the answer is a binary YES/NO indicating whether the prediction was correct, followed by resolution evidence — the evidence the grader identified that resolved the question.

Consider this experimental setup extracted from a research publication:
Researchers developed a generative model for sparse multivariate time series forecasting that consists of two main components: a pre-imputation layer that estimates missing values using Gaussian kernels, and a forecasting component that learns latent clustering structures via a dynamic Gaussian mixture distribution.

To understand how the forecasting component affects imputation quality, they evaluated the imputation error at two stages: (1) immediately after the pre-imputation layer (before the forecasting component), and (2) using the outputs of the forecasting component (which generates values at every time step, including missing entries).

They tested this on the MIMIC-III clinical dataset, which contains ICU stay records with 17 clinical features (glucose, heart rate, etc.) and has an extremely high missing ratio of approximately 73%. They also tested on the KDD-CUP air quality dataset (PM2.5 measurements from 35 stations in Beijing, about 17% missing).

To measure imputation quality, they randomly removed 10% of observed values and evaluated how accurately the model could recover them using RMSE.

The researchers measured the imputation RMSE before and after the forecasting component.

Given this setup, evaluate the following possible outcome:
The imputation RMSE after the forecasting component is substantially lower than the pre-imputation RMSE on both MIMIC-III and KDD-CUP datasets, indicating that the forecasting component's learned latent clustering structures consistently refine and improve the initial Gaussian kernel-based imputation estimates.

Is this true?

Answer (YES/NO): YES